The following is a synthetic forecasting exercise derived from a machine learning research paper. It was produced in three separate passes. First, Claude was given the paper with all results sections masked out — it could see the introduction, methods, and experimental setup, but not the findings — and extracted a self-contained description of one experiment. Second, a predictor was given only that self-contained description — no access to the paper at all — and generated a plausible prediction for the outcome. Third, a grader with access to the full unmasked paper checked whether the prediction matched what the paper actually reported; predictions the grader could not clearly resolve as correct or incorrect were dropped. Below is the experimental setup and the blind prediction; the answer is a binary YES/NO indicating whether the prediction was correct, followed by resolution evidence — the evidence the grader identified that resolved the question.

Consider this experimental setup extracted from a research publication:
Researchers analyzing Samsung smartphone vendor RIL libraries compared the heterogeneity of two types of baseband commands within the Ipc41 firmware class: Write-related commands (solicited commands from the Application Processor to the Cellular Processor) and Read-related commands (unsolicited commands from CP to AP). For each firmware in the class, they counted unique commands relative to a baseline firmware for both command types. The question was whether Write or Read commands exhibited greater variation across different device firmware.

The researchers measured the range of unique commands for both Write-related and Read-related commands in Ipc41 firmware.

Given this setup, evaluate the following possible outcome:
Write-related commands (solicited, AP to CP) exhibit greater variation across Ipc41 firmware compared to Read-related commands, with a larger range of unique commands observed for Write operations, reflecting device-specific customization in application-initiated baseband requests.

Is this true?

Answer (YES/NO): YES